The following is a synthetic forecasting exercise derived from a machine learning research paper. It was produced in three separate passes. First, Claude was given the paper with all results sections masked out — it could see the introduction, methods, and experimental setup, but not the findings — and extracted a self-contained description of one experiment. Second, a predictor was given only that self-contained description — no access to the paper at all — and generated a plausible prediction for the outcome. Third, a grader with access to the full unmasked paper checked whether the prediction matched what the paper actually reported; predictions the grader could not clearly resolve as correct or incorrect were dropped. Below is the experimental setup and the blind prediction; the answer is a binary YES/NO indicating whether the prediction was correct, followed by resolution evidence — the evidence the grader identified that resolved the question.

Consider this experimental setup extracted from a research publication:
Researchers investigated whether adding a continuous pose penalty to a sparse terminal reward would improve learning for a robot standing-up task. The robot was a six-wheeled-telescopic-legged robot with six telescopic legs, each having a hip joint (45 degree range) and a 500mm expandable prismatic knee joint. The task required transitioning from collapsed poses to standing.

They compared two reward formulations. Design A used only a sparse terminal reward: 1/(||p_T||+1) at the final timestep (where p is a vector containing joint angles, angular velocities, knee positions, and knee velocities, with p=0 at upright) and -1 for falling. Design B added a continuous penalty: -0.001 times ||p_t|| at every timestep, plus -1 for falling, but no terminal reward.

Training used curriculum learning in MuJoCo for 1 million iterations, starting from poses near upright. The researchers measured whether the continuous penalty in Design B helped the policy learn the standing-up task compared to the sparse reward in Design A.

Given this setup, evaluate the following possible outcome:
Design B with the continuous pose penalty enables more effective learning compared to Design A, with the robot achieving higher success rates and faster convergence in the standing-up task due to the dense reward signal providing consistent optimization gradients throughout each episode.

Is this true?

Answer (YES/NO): NO